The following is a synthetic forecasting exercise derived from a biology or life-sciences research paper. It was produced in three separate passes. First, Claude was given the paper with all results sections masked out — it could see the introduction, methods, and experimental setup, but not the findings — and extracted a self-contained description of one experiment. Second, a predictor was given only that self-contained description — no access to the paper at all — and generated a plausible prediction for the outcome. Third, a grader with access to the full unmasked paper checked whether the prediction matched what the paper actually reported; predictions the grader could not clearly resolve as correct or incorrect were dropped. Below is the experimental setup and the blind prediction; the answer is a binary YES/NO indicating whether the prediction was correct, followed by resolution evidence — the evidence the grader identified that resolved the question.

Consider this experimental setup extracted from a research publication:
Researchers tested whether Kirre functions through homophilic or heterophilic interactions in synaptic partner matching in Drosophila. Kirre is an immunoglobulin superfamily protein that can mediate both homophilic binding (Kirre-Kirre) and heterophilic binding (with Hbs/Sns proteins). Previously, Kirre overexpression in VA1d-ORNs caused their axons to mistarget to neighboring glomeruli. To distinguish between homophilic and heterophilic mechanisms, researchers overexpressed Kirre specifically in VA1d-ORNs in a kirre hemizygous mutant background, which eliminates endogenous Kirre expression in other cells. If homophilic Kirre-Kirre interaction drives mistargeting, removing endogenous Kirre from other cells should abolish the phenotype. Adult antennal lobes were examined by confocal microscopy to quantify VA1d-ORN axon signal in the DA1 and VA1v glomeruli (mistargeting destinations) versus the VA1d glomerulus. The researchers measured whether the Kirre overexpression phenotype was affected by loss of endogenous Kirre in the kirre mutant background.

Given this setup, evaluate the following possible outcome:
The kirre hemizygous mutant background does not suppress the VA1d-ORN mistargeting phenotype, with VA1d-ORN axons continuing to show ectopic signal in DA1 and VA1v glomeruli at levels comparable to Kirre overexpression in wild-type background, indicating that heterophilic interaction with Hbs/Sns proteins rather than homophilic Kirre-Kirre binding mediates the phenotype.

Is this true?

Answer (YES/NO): YES